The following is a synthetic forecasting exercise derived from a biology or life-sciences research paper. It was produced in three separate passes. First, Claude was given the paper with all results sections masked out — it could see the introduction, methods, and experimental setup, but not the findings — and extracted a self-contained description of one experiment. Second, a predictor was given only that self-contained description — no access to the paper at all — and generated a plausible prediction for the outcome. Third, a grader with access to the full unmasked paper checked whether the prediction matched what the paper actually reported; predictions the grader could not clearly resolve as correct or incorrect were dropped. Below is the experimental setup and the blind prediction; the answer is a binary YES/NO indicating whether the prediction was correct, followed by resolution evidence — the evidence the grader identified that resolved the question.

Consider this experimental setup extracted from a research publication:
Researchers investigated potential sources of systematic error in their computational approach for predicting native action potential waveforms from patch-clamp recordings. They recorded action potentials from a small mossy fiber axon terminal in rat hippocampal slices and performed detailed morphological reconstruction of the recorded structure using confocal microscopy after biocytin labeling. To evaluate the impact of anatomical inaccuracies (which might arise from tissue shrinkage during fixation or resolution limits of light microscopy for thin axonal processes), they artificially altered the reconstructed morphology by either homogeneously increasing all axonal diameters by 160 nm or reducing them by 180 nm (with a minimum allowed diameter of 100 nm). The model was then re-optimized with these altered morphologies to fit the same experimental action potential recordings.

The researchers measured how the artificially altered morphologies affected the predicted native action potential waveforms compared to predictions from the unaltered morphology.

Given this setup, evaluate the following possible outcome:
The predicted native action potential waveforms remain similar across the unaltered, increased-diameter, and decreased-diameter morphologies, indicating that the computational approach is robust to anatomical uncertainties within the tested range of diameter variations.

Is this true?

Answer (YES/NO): YES